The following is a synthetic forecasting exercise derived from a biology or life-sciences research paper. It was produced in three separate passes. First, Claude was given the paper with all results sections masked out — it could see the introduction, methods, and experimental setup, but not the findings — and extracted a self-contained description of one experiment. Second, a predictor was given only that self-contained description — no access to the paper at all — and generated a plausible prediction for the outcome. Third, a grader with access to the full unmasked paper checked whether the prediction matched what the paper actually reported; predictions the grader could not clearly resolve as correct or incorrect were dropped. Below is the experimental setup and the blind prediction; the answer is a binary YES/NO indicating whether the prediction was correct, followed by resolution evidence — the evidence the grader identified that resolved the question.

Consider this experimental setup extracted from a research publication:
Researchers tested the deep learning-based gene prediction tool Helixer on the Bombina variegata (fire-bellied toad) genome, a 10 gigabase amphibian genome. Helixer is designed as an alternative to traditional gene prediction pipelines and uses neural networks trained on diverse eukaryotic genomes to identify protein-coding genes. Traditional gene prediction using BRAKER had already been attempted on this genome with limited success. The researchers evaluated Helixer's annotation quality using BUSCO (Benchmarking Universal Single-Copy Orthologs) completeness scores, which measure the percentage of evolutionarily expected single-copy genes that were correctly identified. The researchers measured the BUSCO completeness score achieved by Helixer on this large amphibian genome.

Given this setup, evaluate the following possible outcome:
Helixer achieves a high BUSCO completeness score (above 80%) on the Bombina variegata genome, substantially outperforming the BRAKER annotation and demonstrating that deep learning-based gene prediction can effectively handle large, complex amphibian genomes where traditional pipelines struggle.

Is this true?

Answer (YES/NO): NO